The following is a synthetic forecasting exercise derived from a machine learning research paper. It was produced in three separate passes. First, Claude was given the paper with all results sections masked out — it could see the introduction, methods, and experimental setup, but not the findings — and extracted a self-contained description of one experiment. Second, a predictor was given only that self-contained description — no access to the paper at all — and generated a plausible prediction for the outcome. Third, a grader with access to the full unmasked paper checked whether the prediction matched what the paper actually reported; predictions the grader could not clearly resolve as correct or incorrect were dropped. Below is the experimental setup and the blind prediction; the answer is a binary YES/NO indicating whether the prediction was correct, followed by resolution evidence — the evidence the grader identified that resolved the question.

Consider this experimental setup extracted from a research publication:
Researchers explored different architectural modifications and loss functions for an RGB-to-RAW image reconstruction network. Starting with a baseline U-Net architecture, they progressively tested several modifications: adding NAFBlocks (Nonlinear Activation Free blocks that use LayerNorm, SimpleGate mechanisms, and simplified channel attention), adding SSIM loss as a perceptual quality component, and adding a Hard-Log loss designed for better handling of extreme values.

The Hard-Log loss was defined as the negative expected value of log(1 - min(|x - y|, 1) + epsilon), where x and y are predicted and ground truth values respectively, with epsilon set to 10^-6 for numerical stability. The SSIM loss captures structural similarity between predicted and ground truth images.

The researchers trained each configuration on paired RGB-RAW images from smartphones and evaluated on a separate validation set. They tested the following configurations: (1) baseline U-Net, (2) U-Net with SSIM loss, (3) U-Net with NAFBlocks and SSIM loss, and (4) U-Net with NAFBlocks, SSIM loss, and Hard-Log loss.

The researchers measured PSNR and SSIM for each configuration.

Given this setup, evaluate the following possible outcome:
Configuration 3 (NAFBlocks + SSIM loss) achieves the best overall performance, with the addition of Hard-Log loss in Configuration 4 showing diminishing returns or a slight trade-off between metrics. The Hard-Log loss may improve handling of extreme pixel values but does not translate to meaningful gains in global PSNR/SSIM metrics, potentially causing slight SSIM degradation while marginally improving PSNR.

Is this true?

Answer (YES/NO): NO